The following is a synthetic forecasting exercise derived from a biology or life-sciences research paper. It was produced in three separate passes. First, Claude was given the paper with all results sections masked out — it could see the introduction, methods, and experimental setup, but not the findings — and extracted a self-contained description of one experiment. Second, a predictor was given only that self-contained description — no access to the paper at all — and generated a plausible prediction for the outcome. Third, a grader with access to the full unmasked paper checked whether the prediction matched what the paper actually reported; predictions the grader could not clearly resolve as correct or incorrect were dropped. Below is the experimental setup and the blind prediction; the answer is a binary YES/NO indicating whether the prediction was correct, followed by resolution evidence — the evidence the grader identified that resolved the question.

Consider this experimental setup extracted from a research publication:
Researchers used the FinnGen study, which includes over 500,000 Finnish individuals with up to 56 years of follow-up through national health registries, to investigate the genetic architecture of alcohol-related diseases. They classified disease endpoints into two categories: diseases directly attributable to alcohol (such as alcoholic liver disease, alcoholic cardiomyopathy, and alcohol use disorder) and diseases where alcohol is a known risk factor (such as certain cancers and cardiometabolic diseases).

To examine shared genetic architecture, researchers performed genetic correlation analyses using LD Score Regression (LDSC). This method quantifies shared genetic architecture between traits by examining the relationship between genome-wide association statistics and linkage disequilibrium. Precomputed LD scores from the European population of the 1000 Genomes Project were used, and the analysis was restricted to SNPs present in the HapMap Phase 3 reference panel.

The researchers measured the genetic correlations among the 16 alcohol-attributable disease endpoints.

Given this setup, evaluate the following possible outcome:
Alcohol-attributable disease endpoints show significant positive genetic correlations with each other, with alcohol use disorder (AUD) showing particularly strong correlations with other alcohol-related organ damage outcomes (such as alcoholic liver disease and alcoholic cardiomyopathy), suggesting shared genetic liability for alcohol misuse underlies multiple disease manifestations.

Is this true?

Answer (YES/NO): NO